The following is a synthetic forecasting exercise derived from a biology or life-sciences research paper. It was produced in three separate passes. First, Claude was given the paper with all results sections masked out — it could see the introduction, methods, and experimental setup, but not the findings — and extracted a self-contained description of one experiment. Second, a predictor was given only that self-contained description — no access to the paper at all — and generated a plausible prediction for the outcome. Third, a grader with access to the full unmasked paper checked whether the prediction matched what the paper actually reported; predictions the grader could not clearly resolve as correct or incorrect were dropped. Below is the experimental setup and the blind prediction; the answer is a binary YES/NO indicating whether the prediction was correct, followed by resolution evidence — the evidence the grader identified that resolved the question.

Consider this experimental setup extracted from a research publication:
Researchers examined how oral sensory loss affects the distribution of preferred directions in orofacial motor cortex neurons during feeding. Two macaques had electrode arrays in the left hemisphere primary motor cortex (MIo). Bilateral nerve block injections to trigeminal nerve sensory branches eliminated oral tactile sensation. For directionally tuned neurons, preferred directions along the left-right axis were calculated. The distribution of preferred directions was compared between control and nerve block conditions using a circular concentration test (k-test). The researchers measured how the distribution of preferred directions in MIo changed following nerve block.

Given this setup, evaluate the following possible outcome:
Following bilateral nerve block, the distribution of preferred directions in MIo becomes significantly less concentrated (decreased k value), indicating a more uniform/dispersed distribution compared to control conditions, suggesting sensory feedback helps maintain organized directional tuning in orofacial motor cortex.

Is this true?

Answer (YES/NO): YES